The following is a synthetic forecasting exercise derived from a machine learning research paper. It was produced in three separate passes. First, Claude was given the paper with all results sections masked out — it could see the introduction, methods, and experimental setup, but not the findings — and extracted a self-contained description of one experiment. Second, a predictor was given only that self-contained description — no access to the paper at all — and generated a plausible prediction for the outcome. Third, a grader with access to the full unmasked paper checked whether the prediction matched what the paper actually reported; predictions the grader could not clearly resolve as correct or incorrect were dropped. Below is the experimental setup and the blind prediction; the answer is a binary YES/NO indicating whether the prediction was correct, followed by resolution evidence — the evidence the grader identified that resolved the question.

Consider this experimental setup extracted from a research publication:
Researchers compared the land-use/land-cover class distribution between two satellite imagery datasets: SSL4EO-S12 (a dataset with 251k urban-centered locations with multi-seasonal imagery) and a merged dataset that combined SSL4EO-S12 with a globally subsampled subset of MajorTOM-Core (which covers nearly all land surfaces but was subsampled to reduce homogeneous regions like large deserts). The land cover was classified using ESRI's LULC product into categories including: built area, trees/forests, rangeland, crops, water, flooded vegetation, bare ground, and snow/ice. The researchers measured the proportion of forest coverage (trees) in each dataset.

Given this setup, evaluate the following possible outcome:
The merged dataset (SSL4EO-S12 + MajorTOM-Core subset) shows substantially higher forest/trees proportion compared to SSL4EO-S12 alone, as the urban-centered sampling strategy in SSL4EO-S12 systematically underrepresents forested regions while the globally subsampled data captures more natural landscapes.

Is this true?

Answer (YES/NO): YES